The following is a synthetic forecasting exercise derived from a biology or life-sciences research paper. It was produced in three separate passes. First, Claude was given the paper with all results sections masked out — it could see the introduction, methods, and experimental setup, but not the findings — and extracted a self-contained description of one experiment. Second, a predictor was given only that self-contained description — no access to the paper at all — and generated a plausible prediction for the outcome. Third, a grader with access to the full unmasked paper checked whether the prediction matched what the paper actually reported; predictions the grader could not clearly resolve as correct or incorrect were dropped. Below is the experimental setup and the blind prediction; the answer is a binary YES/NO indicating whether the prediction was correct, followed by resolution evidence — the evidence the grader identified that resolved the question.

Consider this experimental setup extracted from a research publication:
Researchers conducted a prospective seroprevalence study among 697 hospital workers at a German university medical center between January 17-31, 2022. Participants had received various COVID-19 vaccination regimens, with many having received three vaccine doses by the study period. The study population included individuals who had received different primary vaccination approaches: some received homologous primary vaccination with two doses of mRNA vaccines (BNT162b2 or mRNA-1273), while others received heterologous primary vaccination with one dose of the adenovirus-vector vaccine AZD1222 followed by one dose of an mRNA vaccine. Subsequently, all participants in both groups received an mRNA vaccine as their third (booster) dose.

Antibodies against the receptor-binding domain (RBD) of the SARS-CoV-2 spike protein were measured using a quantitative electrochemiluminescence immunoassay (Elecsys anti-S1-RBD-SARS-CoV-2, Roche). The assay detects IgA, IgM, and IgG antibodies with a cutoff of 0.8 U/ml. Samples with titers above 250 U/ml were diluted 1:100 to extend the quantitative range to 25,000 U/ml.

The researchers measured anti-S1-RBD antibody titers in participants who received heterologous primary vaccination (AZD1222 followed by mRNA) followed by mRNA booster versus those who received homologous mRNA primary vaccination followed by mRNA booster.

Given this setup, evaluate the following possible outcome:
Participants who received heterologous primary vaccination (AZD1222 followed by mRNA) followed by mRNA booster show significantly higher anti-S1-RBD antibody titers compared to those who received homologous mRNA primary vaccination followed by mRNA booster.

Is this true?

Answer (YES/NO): YES